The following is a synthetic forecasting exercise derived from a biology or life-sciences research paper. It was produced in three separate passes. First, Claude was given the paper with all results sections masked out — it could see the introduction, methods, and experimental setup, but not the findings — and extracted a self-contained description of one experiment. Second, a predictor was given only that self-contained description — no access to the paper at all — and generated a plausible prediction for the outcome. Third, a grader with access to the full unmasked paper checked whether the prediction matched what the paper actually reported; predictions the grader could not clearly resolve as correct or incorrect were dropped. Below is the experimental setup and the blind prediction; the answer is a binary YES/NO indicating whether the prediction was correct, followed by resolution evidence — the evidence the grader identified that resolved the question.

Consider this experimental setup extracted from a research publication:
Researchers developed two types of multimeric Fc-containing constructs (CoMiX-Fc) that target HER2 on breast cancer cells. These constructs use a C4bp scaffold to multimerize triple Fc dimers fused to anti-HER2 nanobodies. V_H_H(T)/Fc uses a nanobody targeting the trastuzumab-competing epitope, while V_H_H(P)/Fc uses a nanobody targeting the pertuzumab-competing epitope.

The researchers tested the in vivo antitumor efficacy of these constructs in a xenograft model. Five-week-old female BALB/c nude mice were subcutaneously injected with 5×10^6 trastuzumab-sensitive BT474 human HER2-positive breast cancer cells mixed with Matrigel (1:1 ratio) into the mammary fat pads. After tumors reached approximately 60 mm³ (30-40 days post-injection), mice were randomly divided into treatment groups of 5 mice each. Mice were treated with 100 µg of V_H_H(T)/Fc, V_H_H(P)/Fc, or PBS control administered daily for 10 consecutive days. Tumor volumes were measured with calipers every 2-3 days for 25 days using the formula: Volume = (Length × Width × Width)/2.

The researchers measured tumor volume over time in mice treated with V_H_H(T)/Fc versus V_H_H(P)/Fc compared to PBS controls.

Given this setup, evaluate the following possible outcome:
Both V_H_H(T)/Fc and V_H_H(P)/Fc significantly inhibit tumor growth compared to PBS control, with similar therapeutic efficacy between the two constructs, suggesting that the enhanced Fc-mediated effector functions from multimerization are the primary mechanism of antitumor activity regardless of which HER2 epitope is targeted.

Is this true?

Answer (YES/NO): NO